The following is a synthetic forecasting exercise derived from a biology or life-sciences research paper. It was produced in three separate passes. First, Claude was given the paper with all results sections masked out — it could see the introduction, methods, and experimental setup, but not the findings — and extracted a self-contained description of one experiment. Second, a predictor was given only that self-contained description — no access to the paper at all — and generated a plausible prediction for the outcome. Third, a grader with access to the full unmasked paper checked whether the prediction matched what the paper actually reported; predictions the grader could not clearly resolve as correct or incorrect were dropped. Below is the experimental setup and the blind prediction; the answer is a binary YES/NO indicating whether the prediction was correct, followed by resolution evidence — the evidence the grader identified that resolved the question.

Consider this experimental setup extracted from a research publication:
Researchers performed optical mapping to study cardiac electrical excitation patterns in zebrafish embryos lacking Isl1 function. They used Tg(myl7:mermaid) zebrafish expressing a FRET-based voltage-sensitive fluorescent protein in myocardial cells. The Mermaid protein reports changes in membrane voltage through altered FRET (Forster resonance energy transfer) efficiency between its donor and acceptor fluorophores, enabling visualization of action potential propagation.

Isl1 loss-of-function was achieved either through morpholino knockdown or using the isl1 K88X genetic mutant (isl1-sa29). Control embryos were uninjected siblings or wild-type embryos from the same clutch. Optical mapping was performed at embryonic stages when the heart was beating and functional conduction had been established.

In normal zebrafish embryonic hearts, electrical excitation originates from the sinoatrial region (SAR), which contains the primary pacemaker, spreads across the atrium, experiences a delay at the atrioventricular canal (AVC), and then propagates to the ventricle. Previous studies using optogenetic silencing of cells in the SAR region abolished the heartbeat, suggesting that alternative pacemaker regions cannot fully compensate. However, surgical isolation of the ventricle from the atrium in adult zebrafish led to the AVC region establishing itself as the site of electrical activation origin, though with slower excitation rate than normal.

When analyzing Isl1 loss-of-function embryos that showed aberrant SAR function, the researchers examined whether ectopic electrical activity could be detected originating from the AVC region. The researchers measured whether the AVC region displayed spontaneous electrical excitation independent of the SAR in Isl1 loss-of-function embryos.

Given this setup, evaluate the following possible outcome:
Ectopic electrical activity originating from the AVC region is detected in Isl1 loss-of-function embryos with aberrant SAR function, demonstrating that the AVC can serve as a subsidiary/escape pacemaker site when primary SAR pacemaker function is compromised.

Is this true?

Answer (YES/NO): YES